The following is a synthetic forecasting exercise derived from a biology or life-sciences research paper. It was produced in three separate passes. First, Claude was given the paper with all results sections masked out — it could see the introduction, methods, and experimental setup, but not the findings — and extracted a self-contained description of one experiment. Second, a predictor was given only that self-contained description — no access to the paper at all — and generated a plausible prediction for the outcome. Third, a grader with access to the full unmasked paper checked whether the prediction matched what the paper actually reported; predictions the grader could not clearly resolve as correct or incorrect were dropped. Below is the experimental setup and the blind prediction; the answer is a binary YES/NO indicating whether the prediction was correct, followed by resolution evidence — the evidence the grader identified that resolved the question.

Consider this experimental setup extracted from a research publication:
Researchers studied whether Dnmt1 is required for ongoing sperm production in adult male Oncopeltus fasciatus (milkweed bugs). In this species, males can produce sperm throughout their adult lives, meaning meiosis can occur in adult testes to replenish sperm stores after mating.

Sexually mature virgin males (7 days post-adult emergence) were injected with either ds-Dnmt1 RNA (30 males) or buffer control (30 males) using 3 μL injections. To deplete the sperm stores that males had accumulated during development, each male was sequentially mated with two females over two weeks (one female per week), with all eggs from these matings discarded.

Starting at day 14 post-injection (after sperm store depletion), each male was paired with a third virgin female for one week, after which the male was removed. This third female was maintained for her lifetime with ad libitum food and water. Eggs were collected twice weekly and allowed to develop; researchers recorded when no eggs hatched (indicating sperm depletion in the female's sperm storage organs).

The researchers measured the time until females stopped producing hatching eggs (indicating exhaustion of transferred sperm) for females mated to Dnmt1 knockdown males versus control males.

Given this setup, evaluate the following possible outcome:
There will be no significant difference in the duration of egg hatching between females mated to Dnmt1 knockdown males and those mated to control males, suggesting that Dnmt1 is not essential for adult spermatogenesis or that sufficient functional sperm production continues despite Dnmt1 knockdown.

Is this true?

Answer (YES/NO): NO